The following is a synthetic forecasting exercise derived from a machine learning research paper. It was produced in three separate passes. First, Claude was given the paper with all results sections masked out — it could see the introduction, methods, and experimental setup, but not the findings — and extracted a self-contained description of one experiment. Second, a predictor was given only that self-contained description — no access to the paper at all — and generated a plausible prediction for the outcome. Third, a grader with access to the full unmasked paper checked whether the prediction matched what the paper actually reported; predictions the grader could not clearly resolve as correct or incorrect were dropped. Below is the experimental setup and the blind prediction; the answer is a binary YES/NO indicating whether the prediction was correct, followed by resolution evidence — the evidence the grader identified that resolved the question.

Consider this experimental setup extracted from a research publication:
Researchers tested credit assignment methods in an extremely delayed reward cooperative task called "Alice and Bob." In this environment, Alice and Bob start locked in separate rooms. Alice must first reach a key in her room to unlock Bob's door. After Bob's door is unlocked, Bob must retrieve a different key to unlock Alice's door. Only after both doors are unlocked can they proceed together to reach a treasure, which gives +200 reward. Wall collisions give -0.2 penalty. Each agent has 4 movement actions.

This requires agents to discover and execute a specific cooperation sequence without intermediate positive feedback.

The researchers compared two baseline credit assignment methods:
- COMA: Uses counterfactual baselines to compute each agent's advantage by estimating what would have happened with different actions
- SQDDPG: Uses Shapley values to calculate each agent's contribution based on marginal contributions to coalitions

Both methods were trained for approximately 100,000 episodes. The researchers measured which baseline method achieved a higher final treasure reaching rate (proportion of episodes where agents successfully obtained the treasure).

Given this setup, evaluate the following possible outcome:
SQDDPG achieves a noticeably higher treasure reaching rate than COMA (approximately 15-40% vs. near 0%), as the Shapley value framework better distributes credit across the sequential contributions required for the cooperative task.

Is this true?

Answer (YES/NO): NO